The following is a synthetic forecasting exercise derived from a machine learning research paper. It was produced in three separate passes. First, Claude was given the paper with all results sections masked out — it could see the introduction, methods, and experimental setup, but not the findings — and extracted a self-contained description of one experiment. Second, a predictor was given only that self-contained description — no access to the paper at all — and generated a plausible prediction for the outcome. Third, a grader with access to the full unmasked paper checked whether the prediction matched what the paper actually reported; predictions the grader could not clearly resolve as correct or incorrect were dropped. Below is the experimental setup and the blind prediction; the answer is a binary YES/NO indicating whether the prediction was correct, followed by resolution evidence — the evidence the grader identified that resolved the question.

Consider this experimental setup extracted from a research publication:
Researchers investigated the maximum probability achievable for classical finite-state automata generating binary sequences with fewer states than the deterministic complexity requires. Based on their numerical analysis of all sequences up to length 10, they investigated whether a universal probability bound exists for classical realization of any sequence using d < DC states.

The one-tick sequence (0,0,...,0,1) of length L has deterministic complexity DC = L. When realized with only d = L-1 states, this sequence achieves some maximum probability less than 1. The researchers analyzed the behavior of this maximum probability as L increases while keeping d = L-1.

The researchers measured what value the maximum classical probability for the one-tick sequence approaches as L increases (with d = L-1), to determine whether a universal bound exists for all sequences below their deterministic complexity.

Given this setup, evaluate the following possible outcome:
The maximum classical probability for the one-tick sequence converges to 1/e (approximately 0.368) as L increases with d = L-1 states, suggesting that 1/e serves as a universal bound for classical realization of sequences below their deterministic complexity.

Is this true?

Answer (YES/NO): YES